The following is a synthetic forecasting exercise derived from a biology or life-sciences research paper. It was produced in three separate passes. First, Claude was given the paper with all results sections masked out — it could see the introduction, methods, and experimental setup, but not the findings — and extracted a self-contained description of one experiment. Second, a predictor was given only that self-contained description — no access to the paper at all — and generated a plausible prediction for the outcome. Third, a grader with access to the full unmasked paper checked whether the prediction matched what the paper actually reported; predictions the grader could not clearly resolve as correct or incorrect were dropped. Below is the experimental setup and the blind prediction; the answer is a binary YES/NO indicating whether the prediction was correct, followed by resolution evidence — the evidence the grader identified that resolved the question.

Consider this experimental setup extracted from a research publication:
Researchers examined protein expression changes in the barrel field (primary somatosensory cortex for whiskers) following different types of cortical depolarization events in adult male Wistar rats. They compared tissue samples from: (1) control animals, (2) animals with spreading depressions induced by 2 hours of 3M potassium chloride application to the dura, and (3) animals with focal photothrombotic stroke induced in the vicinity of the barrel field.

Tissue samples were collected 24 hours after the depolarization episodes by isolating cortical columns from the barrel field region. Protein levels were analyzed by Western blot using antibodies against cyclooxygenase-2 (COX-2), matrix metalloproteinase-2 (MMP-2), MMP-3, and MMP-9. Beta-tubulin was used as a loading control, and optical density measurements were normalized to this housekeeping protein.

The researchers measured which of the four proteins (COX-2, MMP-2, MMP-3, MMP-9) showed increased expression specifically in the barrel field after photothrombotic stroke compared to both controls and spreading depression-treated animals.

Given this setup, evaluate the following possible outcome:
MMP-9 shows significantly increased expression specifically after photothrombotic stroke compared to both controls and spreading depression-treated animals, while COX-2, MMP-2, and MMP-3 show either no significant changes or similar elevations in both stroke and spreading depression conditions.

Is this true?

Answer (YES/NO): NO